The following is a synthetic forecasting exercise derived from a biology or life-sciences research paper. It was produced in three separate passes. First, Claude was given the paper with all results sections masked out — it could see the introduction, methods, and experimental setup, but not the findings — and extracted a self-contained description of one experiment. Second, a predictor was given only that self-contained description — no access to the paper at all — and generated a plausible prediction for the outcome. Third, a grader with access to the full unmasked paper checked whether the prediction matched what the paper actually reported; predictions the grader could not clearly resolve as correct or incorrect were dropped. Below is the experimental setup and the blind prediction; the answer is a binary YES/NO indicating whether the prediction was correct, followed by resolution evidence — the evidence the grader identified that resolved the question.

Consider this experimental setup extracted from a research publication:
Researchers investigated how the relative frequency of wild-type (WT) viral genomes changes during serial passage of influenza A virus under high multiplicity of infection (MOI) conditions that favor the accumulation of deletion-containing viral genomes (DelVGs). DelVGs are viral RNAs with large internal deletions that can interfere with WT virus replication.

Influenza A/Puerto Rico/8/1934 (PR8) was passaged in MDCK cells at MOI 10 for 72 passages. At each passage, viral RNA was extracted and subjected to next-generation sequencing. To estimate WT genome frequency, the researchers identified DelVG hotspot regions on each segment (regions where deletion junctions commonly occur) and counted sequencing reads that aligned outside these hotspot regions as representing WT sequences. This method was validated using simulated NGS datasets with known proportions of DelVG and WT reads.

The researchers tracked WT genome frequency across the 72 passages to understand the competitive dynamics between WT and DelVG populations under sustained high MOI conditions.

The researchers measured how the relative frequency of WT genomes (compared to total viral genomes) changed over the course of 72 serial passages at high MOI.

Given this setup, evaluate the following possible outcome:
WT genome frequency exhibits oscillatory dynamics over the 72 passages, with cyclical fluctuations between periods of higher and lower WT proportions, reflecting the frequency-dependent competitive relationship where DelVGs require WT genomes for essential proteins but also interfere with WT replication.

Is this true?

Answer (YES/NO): YES